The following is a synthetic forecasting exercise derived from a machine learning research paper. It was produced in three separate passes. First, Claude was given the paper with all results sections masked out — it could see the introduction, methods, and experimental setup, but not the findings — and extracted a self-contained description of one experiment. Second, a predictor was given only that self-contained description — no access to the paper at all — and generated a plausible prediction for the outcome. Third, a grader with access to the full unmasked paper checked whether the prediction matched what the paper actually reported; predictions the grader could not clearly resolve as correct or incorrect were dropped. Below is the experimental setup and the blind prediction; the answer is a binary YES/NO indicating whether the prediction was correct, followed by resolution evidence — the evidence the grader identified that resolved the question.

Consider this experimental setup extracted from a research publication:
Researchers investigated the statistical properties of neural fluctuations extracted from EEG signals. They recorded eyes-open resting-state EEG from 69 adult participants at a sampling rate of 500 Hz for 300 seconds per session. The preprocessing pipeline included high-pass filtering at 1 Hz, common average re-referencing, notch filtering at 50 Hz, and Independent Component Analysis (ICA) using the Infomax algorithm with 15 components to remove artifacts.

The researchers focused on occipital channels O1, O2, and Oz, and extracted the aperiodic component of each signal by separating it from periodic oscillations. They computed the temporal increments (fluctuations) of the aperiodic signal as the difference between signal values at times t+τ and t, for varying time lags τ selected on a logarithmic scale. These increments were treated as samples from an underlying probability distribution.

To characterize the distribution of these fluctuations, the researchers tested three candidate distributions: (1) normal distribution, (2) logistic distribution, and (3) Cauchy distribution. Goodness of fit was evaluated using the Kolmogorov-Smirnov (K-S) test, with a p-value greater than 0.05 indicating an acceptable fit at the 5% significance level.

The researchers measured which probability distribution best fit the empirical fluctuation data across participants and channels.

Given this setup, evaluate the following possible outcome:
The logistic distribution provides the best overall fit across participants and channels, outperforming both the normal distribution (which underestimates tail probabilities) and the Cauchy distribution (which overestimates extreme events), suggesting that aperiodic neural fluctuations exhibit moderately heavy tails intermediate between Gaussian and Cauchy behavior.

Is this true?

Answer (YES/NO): YES